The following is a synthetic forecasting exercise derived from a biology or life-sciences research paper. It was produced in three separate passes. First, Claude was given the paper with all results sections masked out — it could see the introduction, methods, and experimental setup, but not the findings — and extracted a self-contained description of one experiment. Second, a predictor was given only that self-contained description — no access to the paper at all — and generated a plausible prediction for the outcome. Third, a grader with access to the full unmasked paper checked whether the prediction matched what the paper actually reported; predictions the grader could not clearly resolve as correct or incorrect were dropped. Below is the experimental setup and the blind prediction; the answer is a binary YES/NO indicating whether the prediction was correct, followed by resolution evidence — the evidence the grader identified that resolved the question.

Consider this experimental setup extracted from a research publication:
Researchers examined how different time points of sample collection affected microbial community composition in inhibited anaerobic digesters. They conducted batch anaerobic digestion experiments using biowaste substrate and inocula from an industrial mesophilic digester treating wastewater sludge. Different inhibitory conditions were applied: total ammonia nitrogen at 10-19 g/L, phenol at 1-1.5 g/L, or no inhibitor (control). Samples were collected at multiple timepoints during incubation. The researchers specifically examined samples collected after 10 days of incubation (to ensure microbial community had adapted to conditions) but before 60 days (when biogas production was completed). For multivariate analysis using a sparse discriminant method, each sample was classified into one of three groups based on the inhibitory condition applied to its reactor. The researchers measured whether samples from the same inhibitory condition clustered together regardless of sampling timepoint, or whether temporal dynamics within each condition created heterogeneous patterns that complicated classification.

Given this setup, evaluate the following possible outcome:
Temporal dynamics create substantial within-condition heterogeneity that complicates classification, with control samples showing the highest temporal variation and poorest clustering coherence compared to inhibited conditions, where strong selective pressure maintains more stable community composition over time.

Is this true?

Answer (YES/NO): NO